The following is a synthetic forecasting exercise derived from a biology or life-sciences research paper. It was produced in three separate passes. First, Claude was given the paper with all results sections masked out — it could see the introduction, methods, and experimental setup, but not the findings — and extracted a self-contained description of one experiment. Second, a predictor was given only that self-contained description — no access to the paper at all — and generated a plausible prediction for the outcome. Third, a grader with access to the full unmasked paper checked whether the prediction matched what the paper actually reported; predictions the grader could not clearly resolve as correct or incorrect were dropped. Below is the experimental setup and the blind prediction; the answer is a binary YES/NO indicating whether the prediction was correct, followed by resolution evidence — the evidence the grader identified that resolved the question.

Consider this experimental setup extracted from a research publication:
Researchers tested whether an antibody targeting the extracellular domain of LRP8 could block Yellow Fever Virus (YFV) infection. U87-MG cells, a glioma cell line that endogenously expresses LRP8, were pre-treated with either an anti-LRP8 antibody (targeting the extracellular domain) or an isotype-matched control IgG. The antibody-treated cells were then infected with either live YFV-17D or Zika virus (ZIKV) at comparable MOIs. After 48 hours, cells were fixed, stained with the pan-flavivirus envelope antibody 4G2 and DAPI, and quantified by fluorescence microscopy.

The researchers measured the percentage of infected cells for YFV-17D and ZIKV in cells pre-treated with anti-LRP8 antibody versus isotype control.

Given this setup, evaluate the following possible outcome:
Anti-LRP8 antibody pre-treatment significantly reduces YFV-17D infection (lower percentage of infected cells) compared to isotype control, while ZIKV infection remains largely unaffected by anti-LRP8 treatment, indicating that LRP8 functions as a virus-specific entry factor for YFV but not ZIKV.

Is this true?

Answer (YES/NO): YES